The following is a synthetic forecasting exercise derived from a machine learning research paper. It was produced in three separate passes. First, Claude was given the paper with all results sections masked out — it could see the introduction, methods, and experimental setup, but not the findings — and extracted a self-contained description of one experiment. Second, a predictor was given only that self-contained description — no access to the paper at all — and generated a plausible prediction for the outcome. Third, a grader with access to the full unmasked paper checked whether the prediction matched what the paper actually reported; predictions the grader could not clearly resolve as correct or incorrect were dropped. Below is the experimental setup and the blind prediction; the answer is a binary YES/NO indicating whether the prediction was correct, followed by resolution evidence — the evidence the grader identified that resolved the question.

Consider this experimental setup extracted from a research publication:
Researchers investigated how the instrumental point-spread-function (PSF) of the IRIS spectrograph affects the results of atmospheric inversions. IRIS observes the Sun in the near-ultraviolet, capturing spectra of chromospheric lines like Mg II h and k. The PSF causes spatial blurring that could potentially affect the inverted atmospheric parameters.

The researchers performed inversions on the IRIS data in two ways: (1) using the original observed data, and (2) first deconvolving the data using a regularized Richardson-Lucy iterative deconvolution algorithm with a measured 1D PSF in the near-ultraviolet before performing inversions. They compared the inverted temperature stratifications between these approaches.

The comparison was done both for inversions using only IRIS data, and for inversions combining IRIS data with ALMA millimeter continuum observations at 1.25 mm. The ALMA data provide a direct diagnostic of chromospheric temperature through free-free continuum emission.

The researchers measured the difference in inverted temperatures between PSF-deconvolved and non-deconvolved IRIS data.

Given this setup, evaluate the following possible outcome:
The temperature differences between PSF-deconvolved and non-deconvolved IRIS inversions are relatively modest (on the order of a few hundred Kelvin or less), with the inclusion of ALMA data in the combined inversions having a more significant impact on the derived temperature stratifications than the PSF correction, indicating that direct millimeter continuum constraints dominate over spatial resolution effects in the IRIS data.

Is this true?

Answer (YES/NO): YES